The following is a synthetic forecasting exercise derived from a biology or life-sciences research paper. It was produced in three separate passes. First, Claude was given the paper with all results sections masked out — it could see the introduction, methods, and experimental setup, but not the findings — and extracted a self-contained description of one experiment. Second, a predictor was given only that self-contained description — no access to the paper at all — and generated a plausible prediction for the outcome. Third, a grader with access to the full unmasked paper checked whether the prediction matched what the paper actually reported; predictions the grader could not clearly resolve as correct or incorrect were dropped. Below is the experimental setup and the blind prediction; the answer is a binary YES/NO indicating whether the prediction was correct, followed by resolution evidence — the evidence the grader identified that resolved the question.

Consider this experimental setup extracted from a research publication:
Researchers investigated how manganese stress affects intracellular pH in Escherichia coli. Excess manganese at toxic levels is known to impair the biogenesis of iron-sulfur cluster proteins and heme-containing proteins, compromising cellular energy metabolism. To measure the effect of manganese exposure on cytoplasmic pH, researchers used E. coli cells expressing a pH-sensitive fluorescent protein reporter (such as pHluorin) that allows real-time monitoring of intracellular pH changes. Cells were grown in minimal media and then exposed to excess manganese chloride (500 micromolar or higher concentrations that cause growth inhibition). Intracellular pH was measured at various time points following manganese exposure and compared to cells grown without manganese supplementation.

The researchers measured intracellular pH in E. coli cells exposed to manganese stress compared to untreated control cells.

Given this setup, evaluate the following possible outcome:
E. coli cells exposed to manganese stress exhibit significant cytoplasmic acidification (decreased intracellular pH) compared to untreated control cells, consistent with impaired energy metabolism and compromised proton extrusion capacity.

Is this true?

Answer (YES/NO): NO